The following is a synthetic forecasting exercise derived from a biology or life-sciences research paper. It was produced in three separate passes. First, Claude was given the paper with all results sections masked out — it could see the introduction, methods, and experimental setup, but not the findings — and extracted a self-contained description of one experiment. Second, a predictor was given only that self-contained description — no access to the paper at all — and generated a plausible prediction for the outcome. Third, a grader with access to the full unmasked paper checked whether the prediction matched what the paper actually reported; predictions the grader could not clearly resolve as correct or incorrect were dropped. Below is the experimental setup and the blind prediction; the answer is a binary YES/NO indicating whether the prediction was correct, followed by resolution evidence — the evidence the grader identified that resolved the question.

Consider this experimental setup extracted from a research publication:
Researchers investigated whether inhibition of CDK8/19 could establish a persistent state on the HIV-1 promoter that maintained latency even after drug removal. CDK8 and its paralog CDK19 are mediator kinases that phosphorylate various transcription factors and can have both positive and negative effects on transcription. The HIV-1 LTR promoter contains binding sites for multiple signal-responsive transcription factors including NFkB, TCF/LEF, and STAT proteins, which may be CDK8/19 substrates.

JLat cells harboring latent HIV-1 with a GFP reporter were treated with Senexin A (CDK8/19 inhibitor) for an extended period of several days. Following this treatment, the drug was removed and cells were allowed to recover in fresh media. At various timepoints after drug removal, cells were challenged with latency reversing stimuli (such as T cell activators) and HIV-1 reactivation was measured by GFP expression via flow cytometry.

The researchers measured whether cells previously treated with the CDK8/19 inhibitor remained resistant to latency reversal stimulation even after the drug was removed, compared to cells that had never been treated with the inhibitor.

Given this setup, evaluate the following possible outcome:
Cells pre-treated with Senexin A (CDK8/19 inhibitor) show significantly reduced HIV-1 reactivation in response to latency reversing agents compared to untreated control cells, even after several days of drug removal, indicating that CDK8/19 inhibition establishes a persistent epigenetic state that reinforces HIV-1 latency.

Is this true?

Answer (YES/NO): YES